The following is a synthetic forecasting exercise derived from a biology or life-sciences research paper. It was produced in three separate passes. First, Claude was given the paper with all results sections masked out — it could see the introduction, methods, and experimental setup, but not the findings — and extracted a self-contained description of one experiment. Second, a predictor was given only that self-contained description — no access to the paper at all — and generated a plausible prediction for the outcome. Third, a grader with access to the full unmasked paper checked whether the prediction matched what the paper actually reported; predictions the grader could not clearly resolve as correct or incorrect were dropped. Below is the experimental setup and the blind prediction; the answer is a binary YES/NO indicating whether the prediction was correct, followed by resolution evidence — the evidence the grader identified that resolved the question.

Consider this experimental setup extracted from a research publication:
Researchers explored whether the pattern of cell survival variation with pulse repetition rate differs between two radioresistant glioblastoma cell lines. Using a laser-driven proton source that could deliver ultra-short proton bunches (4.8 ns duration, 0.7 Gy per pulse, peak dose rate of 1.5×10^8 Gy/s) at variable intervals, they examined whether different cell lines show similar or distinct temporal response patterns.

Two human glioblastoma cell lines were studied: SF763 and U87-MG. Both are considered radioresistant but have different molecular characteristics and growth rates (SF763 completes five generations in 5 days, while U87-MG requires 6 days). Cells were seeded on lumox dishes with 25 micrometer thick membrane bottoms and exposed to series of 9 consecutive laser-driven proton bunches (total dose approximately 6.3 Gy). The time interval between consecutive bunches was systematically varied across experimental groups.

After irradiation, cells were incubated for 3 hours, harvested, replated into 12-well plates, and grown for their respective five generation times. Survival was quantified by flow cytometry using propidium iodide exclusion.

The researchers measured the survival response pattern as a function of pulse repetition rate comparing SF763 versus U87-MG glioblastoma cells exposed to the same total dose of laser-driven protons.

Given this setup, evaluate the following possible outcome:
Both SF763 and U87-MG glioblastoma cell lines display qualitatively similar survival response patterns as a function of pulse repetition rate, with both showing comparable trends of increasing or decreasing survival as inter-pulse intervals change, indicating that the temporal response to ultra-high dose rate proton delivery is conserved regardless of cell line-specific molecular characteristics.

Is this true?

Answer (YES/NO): NO